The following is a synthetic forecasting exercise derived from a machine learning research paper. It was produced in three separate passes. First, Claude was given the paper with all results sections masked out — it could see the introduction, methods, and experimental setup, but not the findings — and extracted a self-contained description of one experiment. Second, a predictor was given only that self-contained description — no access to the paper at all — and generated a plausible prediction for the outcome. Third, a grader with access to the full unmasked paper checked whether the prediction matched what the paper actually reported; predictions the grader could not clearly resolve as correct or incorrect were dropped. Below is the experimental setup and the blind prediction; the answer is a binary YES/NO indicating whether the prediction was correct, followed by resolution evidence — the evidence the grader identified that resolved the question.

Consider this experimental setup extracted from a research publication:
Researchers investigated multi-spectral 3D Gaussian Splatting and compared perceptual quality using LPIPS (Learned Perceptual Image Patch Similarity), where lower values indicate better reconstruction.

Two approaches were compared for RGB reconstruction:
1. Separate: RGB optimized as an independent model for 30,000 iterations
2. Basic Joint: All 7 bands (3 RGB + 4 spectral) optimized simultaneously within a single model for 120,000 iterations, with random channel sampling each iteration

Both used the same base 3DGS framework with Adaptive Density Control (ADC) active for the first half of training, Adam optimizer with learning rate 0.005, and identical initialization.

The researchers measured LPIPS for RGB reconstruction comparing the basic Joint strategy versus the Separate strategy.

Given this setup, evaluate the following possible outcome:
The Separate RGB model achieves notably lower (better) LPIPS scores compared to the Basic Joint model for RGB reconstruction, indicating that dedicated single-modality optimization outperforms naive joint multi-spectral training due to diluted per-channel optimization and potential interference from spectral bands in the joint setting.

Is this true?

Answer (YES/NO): YES